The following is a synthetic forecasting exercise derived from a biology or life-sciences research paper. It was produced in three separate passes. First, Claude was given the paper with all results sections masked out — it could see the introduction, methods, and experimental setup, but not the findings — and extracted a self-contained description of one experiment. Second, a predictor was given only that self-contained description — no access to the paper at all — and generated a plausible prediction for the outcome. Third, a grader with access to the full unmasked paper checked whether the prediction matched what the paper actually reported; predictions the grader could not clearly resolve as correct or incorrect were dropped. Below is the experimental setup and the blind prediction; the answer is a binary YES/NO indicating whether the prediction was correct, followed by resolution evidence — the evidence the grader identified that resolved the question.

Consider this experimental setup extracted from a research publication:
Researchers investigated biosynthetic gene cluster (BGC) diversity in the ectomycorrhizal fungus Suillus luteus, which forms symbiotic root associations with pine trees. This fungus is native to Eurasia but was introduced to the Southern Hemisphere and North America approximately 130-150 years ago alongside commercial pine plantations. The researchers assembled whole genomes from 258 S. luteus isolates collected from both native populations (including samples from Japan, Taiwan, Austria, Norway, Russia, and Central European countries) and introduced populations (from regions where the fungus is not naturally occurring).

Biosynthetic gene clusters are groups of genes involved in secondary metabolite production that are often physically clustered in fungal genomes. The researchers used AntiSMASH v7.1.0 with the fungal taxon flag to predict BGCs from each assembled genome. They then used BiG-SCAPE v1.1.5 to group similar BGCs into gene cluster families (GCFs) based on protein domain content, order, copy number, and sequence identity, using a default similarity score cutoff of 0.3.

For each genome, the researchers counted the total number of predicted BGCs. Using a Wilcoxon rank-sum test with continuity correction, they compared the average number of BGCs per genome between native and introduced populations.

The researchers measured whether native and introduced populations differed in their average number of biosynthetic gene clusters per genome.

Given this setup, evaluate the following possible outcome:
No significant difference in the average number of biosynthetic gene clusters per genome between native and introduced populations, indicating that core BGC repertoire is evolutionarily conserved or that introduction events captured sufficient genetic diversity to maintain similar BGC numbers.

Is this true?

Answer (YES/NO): YES